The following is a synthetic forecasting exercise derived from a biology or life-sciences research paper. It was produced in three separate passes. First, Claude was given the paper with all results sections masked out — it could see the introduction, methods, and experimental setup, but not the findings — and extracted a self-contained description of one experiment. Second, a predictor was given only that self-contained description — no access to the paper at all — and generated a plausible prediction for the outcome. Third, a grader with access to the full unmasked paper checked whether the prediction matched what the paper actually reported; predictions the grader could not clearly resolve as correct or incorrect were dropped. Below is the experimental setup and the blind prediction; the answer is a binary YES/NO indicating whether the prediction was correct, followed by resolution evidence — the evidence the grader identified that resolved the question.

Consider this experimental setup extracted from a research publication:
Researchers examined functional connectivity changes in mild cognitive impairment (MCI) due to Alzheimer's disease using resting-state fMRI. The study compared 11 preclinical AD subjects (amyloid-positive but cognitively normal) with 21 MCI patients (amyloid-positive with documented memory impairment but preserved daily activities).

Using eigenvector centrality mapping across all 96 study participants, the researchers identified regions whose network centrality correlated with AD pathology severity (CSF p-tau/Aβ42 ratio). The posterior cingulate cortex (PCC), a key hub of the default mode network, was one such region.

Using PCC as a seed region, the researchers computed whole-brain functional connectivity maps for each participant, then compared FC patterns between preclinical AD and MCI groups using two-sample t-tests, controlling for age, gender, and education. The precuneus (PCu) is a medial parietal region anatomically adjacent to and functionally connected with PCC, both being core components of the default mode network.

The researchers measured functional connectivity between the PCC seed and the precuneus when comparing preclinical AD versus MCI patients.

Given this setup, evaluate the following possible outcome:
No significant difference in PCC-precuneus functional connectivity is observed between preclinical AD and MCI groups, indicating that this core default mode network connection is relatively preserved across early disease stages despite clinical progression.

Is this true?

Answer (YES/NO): NO